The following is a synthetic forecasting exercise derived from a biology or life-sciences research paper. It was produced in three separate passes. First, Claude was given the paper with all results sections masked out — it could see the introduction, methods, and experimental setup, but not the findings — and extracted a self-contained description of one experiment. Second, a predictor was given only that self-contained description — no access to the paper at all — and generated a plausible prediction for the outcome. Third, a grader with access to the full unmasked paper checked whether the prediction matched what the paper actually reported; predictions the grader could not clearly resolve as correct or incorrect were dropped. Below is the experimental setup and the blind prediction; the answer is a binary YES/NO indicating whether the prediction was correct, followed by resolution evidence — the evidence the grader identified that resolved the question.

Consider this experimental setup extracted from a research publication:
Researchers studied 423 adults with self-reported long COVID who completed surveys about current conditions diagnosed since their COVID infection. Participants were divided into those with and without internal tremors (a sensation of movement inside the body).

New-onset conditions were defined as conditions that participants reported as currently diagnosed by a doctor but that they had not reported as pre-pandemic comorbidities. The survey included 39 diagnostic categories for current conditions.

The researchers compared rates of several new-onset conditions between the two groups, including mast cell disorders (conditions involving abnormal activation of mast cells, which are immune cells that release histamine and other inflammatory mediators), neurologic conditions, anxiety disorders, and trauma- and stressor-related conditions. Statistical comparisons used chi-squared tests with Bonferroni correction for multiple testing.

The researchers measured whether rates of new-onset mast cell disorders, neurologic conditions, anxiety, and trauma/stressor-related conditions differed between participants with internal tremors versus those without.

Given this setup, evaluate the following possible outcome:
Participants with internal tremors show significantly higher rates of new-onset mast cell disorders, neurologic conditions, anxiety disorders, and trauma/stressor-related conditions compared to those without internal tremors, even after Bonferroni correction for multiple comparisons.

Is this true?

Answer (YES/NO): YES